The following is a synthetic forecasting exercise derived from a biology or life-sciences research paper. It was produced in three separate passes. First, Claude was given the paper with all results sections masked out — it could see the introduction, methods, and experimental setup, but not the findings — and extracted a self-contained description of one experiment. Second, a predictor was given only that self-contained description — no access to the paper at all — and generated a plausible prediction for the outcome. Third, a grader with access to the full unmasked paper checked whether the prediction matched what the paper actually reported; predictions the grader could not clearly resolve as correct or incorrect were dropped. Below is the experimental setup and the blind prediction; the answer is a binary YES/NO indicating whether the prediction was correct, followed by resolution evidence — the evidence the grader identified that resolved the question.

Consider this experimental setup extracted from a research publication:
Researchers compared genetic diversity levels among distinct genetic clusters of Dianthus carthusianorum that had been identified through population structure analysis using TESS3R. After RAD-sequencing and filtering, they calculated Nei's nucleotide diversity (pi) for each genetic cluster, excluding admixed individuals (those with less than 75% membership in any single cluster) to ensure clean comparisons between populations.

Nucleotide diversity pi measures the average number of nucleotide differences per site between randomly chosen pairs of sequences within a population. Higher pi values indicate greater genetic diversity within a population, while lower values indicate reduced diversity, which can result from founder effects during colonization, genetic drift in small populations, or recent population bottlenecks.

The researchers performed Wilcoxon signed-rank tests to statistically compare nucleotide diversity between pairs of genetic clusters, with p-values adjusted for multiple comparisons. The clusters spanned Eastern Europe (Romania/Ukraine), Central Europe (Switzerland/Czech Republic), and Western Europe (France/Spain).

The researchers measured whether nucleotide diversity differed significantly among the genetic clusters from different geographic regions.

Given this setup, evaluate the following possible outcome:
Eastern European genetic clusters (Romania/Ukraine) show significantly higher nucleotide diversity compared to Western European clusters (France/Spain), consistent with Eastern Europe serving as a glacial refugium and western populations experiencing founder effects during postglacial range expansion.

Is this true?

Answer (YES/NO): YES